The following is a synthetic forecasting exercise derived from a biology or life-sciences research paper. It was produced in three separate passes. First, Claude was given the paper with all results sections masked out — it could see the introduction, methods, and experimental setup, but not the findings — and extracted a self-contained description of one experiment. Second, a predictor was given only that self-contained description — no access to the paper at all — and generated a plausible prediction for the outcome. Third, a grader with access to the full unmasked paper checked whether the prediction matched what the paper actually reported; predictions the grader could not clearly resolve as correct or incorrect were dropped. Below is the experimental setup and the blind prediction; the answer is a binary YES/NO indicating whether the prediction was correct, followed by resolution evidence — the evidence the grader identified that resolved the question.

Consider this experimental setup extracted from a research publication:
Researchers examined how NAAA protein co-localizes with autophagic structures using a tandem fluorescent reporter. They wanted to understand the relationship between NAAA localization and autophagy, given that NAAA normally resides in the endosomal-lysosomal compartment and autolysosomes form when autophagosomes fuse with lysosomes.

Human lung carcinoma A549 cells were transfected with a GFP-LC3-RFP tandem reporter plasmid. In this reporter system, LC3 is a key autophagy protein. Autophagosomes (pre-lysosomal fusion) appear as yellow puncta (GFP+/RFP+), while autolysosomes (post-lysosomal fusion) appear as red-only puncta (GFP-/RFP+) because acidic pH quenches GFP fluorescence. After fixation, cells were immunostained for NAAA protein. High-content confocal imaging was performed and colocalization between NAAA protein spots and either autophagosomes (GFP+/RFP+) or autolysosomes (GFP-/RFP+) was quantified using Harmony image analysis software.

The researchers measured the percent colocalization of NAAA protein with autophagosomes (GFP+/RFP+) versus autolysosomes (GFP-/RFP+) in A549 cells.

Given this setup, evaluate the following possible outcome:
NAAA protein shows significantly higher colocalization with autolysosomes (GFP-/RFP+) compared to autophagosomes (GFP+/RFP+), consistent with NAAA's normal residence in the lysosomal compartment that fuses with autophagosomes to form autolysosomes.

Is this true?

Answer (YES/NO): NO